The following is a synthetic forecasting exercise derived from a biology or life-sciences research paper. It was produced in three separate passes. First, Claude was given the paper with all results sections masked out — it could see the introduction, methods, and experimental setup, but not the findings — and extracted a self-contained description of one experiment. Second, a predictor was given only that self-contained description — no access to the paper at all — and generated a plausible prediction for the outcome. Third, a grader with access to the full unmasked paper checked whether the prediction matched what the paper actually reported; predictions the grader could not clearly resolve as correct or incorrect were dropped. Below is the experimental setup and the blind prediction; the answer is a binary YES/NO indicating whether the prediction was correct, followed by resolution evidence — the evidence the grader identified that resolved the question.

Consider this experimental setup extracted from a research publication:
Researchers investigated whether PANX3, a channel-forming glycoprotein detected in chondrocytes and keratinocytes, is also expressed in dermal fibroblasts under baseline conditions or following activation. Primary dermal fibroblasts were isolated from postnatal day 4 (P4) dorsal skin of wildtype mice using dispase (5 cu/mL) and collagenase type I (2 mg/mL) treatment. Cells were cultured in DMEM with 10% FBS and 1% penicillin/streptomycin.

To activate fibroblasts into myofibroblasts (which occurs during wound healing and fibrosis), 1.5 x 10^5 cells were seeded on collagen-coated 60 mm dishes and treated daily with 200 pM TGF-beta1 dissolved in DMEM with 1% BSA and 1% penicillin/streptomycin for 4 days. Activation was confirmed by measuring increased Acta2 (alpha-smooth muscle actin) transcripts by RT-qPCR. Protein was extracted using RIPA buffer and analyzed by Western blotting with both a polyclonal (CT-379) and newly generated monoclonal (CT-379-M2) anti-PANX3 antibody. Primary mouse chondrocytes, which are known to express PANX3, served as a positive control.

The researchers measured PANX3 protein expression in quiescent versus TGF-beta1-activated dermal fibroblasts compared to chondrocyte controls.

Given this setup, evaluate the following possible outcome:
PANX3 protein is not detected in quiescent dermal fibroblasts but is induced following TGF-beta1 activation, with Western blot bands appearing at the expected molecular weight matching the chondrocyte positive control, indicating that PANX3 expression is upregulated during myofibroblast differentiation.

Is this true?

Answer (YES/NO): NO